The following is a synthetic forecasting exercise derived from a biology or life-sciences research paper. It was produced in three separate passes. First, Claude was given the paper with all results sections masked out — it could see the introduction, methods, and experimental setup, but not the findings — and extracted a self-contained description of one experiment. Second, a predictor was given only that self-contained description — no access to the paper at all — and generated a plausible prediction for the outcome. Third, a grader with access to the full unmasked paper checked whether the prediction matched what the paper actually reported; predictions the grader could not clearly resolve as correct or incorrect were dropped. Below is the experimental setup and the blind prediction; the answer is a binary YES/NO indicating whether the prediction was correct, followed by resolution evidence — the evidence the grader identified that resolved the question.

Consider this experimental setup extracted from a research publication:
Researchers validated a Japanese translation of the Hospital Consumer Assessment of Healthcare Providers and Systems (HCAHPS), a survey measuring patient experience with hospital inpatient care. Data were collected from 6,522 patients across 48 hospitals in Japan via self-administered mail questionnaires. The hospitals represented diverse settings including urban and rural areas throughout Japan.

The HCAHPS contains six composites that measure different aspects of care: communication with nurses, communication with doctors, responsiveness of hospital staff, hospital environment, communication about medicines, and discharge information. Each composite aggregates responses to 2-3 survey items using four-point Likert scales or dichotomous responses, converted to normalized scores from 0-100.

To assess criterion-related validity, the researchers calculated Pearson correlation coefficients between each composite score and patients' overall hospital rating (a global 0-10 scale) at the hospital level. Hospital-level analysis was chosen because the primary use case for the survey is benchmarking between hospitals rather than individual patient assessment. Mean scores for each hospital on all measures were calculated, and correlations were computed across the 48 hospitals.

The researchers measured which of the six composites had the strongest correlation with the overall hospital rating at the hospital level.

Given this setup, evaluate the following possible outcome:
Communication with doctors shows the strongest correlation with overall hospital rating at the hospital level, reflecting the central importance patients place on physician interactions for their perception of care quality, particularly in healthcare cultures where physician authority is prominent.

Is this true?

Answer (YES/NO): YES